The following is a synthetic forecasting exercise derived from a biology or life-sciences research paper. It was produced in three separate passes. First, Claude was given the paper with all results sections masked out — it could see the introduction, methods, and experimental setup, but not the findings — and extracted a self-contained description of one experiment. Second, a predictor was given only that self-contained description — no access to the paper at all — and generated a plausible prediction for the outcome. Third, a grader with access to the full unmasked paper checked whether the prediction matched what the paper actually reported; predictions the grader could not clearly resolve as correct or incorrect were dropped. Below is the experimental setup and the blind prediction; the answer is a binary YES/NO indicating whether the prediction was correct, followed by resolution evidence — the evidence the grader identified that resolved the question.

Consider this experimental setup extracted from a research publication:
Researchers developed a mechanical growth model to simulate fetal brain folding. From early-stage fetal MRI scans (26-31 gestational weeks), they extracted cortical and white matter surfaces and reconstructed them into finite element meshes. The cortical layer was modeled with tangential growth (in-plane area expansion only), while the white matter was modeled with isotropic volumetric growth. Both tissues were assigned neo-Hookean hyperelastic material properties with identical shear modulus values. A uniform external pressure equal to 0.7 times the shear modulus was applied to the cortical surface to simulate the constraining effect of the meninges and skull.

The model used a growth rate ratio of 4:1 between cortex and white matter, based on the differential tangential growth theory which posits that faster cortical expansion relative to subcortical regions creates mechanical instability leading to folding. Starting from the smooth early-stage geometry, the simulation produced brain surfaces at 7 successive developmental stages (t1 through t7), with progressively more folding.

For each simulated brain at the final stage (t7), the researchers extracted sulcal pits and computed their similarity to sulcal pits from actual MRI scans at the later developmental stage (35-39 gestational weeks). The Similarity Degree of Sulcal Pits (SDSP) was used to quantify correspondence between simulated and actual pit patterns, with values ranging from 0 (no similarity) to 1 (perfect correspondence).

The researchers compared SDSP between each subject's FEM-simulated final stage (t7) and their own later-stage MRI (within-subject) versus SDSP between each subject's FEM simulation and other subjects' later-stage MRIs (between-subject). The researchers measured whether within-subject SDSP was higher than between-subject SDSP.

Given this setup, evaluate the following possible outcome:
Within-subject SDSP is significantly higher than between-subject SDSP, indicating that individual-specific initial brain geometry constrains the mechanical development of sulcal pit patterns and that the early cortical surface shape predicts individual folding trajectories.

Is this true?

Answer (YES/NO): YES